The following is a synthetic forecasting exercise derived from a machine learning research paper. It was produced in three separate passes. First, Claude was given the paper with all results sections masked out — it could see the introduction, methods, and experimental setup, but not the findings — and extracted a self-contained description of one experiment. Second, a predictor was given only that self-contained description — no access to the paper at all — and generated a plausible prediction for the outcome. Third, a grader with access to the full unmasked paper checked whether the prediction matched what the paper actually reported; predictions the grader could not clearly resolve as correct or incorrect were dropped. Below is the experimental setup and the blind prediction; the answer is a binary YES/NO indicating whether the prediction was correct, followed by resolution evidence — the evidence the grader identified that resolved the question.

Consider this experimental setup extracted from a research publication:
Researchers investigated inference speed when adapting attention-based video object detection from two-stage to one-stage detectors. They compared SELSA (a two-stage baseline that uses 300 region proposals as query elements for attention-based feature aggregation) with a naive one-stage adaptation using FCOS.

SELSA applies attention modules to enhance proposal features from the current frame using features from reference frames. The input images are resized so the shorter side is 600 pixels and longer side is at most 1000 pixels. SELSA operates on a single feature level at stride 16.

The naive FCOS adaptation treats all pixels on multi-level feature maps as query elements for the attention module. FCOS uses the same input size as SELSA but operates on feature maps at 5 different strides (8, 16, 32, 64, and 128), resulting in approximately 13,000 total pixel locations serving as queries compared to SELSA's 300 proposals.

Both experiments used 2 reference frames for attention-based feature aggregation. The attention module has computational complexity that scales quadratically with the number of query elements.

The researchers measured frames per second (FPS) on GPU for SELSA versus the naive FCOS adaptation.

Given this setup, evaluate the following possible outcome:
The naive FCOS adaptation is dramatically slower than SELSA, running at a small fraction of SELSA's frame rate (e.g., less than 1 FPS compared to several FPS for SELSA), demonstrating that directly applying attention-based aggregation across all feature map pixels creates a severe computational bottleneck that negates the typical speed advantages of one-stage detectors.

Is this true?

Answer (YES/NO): NO